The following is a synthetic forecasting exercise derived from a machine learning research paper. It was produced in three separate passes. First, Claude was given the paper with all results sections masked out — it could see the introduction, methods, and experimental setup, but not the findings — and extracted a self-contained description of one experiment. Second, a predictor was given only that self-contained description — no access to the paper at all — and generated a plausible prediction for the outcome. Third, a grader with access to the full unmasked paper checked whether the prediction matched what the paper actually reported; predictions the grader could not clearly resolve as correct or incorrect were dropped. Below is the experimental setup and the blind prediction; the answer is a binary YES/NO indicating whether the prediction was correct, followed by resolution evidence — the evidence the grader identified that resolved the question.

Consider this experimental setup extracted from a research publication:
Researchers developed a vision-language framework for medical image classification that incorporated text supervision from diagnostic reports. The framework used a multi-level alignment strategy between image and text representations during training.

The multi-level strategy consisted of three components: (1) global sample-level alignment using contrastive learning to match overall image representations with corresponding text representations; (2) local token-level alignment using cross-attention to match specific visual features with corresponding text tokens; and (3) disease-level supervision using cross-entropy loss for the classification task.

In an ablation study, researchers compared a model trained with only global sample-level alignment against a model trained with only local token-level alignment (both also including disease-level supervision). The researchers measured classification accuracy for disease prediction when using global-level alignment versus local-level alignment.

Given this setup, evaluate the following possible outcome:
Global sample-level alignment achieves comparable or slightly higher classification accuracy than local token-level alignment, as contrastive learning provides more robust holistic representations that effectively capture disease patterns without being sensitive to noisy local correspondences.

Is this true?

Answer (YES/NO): NO